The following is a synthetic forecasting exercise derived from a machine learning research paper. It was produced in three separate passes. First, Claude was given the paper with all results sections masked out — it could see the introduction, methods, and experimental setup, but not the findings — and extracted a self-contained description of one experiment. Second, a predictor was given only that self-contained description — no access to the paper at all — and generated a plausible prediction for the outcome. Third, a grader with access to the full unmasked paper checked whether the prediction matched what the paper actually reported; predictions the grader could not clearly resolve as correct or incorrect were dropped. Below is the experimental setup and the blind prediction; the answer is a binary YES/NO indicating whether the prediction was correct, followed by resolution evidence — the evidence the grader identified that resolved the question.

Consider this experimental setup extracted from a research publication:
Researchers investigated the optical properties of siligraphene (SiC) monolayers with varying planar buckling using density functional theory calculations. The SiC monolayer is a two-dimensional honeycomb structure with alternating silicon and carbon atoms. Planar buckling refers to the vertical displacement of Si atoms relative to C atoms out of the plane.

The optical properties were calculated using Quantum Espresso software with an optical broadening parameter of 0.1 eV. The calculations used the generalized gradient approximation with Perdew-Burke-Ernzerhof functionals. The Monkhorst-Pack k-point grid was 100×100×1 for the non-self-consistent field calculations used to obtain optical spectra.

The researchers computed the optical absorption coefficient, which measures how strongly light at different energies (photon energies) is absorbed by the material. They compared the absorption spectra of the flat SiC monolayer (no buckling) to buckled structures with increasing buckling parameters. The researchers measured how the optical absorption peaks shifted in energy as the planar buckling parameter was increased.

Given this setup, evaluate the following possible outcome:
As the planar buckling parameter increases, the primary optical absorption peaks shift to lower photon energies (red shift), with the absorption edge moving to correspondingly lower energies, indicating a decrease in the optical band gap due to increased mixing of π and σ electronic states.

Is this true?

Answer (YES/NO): YES